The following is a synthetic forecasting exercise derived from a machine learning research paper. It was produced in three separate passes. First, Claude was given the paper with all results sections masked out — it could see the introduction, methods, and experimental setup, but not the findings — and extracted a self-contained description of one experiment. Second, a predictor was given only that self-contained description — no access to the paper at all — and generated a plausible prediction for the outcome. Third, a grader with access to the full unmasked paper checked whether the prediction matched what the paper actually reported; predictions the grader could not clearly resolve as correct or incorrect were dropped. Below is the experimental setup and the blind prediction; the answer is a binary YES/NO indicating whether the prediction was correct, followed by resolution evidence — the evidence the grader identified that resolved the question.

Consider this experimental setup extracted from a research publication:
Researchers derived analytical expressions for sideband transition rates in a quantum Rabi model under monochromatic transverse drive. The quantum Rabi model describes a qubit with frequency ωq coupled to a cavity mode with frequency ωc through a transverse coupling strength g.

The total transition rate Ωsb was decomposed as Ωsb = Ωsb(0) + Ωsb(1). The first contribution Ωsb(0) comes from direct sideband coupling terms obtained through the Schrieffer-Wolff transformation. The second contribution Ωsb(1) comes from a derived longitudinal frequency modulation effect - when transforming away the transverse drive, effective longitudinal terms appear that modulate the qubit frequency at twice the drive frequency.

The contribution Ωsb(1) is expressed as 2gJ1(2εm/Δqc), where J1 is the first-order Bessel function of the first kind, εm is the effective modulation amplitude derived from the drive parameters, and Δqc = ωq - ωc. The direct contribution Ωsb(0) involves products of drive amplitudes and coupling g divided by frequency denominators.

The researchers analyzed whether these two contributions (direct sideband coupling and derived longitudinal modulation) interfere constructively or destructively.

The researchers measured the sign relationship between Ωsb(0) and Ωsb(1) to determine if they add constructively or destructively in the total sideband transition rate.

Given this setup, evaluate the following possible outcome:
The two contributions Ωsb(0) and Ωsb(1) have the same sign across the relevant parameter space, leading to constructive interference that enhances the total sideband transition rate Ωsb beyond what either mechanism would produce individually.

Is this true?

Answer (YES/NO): YES